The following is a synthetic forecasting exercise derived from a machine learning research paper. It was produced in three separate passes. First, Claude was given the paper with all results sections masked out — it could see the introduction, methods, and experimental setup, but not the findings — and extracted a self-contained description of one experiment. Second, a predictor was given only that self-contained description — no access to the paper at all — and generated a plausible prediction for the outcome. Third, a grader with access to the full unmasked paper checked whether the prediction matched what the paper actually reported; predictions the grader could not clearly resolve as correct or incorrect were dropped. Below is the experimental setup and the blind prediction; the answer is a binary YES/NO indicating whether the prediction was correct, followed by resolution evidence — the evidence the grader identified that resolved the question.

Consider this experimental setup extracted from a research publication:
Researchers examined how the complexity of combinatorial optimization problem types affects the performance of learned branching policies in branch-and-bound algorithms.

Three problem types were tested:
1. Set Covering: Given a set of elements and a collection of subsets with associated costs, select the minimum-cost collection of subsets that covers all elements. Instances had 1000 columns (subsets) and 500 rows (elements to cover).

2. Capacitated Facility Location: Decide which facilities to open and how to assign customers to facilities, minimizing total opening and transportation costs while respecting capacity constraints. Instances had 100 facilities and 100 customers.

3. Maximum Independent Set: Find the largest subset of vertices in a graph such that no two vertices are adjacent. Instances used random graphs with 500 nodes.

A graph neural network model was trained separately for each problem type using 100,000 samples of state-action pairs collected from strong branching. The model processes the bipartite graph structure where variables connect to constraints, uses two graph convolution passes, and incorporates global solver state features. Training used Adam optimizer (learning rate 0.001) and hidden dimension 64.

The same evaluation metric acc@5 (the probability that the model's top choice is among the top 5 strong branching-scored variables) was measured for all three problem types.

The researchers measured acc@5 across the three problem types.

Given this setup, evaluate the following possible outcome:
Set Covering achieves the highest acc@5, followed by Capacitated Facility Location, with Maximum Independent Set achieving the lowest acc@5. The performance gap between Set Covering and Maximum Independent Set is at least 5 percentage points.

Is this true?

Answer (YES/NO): NO